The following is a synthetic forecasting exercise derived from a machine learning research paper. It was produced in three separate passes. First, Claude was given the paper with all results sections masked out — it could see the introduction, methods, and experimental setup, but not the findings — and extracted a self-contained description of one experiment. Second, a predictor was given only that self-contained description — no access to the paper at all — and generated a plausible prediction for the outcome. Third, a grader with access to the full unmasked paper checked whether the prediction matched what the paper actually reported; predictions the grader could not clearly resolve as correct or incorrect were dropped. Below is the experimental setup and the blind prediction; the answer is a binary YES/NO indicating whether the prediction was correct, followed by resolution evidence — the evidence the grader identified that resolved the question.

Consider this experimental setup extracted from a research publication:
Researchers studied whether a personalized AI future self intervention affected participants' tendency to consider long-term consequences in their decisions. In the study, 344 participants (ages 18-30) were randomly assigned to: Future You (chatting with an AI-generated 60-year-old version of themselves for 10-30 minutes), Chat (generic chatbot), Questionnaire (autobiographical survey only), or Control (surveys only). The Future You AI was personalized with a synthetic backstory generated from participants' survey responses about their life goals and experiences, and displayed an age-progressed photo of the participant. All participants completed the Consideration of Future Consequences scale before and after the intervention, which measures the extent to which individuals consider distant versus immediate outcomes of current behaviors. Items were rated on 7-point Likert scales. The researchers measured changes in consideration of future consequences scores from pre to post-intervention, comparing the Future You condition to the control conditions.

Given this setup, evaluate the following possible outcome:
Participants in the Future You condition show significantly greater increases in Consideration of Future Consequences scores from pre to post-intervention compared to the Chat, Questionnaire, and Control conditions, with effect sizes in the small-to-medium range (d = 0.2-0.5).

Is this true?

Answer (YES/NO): NO